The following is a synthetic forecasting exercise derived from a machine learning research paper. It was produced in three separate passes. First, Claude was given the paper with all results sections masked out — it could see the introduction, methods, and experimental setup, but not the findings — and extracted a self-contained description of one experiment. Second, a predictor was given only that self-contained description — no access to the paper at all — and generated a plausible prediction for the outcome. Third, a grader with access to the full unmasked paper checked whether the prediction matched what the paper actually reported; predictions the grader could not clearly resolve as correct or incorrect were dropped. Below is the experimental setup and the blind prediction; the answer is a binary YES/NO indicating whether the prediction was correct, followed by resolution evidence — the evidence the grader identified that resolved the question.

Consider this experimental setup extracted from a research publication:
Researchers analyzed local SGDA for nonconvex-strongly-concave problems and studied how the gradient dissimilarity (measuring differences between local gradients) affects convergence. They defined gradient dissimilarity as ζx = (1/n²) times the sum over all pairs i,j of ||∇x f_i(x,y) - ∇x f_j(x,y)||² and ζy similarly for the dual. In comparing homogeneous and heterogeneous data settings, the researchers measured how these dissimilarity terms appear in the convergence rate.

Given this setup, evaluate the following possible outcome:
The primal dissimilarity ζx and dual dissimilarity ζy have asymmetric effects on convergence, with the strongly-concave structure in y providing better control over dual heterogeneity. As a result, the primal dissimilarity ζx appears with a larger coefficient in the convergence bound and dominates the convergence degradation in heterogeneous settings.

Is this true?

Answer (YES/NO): NO